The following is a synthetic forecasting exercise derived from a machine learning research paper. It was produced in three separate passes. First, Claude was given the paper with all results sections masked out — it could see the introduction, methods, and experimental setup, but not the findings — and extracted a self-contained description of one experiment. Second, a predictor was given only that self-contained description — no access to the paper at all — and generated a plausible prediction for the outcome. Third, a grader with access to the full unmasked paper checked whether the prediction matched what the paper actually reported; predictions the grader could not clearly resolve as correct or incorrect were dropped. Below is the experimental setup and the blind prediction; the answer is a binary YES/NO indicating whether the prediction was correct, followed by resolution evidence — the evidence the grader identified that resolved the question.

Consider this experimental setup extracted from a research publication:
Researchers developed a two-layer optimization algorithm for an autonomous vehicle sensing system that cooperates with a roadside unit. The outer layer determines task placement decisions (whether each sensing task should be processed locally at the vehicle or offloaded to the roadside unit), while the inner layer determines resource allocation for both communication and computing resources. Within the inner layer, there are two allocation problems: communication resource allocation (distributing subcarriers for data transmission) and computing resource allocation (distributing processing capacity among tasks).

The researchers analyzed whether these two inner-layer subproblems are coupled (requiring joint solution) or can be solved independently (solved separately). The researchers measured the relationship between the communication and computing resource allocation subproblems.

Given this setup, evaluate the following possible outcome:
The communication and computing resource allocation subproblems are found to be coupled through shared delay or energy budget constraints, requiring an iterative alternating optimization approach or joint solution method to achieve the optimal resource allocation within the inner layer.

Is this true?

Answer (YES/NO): NO